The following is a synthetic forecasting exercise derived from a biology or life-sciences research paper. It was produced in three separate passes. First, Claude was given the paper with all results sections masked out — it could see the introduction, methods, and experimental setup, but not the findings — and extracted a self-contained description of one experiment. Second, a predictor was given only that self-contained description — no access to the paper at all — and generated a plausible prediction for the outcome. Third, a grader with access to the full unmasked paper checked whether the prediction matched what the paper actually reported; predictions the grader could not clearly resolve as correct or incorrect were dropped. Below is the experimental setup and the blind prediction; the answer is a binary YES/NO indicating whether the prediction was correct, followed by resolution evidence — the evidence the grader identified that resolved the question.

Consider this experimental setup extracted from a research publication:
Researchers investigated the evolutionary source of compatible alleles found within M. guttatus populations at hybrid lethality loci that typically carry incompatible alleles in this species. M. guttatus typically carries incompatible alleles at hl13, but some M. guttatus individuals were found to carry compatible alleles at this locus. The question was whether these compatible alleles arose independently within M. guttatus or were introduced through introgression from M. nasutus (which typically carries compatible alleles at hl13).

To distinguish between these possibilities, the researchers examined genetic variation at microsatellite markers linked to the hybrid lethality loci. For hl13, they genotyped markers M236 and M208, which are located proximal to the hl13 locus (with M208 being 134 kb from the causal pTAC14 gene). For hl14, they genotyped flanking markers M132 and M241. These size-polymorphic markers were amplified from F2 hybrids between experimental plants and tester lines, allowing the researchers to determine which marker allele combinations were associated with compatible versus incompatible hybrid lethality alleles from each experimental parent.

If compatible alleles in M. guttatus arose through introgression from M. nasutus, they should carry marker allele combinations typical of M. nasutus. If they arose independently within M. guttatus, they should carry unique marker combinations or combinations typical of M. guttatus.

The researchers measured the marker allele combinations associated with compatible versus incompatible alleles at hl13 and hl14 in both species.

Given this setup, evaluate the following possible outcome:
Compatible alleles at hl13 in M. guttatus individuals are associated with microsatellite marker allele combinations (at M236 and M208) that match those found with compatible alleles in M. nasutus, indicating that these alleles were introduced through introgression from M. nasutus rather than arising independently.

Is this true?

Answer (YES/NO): YES